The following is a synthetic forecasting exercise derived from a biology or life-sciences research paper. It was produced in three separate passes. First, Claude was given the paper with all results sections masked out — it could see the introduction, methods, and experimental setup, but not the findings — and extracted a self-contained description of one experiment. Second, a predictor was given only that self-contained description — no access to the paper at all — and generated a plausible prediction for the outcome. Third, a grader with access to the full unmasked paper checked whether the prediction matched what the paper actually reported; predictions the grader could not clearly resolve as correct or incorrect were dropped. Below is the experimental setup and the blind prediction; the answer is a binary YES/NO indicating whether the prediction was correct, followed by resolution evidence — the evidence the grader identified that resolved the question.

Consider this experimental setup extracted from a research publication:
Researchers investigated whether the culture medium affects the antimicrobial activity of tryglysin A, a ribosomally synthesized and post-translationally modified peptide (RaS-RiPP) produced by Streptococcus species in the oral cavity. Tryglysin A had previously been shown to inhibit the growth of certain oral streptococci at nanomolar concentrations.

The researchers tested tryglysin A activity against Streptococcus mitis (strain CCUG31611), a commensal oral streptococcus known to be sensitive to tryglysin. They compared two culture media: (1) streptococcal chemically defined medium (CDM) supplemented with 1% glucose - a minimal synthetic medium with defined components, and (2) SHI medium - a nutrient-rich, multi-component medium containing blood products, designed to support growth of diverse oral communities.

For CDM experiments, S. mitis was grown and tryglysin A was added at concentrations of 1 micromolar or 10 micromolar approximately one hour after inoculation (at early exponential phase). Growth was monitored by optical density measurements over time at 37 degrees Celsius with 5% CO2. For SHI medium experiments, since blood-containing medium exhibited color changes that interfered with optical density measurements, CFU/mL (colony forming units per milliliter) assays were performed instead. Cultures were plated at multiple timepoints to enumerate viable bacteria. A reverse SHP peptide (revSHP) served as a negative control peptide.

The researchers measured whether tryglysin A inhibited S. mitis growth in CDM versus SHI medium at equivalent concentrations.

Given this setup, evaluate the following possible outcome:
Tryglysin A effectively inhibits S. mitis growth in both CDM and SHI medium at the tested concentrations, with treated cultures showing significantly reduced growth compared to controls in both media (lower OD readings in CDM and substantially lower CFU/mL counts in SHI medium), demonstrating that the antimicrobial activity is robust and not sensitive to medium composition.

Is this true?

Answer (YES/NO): NO